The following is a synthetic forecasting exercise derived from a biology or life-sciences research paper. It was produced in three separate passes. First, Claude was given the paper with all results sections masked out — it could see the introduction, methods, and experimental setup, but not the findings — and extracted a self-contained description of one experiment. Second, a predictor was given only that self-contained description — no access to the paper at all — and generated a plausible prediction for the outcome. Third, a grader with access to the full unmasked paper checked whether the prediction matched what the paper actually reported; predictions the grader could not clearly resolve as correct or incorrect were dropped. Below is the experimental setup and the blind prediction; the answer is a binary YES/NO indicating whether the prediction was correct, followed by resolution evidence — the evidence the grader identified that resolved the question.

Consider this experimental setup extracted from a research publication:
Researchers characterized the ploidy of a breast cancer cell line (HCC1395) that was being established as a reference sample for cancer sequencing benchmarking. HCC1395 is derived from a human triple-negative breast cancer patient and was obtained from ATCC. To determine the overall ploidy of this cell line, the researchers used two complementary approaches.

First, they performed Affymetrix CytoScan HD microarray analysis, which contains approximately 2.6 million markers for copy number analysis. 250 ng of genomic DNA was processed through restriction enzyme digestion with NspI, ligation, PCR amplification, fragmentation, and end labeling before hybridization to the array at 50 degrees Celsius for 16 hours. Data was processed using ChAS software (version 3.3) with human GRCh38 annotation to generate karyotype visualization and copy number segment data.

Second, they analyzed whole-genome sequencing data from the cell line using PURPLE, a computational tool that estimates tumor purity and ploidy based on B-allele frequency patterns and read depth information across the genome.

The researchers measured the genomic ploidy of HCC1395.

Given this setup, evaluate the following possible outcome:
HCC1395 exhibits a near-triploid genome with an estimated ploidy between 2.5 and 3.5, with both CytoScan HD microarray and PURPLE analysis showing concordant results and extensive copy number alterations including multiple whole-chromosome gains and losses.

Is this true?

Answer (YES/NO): YES